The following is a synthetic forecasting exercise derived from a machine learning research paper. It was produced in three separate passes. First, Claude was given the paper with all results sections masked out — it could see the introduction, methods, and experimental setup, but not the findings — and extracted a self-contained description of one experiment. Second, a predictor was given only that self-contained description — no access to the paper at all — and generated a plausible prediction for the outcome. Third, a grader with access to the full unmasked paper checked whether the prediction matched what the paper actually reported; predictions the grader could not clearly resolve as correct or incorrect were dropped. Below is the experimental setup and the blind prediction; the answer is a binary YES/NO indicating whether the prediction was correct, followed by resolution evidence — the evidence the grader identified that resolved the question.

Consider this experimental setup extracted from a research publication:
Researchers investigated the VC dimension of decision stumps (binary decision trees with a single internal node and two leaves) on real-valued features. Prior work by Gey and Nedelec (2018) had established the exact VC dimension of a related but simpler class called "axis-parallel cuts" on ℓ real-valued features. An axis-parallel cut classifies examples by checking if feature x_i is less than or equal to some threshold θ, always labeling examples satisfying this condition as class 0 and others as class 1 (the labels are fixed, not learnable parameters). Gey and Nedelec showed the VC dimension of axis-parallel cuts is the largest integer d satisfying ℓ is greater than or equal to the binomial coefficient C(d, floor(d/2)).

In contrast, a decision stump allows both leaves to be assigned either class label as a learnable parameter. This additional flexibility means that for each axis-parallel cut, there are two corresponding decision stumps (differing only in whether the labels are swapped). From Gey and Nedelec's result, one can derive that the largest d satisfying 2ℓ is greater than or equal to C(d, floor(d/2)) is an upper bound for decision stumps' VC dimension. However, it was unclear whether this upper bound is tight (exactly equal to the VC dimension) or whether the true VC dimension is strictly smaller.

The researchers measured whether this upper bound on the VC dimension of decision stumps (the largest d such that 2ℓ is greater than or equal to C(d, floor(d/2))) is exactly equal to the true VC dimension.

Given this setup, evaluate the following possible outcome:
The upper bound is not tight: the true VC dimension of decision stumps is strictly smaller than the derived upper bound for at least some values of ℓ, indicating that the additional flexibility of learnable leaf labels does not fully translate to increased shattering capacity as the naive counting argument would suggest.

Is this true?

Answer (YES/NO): NO